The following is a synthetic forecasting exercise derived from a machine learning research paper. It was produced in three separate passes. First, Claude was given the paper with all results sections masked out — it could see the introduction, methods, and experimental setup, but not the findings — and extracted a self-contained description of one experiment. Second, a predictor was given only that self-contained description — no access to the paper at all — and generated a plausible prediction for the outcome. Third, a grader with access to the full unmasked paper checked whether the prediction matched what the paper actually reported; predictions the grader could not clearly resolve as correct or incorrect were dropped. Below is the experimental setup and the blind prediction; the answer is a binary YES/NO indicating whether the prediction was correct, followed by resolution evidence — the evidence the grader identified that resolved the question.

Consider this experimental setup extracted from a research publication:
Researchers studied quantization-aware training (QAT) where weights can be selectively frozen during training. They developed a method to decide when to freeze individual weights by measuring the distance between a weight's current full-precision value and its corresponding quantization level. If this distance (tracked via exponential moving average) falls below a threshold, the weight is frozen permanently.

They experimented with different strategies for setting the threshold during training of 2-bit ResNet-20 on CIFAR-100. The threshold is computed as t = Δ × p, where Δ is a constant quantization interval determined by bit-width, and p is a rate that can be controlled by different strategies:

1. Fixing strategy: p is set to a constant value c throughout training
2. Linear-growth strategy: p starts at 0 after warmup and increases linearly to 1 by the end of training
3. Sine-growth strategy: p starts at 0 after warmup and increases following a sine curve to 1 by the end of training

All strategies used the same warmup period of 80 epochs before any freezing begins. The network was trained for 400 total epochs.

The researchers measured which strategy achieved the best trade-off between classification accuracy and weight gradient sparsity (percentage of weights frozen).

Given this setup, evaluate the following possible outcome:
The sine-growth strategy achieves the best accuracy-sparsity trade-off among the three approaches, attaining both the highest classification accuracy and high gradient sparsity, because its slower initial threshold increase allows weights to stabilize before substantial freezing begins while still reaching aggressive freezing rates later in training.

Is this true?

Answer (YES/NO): NO